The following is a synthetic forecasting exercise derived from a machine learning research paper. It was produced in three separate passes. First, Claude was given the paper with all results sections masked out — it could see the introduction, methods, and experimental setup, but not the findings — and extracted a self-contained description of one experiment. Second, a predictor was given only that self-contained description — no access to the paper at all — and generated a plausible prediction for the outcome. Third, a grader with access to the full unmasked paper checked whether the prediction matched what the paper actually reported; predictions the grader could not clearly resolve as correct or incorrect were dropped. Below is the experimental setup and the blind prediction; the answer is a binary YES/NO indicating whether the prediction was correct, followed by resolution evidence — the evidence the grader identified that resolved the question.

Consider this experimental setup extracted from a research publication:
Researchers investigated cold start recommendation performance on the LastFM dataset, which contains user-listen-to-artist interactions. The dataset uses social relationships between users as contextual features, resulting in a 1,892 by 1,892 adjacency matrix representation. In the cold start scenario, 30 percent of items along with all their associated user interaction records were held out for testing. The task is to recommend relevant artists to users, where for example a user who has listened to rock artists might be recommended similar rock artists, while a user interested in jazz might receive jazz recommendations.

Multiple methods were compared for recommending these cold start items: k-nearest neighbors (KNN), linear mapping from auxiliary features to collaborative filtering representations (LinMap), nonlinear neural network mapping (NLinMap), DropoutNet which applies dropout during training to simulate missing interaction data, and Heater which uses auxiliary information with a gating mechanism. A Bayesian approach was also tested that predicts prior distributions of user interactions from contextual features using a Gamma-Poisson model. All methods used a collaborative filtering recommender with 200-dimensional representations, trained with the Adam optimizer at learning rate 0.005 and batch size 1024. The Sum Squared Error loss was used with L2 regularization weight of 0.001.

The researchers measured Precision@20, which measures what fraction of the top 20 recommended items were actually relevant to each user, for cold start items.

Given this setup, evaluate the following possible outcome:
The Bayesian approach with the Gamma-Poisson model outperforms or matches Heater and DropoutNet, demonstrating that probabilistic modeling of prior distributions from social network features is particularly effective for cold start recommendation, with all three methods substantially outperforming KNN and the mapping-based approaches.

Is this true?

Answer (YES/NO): NO